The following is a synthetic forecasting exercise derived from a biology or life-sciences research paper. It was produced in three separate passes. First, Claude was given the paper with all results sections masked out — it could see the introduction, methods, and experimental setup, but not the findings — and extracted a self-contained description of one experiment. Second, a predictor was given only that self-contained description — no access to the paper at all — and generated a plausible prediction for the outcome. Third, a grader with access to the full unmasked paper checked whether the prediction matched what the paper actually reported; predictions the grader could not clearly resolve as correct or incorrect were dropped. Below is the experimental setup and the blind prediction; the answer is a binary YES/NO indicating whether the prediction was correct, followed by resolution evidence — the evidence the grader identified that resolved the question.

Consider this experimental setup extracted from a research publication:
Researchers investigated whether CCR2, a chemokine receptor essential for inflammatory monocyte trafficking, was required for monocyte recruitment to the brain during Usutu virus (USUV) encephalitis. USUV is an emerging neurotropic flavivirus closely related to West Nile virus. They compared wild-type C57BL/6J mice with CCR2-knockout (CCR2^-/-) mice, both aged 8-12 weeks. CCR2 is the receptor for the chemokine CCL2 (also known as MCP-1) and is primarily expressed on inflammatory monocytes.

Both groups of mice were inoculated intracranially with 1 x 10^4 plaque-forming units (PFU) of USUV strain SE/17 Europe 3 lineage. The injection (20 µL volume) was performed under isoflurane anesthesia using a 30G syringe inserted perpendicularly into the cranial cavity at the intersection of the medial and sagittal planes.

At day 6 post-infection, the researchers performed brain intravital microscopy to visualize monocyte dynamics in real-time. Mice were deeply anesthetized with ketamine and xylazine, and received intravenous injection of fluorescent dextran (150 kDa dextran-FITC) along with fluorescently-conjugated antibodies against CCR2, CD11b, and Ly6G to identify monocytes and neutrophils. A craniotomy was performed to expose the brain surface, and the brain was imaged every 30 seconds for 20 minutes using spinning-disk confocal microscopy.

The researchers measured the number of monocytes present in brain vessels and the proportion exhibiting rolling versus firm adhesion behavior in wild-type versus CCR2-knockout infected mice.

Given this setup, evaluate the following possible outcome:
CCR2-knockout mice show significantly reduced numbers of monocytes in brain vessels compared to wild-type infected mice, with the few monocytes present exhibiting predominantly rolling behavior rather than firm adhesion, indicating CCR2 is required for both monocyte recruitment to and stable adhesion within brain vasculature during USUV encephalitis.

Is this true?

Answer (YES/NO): YES